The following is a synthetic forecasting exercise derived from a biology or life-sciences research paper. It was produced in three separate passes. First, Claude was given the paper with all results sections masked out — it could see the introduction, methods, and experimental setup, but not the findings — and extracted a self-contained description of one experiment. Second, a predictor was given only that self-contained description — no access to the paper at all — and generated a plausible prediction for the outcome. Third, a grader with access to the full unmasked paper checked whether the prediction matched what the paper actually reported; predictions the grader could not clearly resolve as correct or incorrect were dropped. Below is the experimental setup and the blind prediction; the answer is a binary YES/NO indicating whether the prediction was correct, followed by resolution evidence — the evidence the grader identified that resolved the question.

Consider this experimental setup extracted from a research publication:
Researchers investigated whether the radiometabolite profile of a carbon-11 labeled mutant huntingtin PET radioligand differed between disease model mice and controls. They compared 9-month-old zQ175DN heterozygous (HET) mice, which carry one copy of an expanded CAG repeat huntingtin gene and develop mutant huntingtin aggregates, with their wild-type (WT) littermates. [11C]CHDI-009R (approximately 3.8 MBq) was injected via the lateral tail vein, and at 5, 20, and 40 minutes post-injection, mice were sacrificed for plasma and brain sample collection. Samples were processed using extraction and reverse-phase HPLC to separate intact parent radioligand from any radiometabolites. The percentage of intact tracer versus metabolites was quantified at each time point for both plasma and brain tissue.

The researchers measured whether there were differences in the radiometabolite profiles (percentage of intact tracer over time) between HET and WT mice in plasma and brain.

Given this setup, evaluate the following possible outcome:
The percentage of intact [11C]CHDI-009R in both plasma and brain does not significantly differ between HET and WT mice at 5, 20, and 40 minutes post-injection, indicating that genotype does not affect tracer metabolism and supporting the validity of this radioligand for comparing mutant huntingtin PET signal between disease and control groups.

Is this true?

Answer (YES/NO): YES